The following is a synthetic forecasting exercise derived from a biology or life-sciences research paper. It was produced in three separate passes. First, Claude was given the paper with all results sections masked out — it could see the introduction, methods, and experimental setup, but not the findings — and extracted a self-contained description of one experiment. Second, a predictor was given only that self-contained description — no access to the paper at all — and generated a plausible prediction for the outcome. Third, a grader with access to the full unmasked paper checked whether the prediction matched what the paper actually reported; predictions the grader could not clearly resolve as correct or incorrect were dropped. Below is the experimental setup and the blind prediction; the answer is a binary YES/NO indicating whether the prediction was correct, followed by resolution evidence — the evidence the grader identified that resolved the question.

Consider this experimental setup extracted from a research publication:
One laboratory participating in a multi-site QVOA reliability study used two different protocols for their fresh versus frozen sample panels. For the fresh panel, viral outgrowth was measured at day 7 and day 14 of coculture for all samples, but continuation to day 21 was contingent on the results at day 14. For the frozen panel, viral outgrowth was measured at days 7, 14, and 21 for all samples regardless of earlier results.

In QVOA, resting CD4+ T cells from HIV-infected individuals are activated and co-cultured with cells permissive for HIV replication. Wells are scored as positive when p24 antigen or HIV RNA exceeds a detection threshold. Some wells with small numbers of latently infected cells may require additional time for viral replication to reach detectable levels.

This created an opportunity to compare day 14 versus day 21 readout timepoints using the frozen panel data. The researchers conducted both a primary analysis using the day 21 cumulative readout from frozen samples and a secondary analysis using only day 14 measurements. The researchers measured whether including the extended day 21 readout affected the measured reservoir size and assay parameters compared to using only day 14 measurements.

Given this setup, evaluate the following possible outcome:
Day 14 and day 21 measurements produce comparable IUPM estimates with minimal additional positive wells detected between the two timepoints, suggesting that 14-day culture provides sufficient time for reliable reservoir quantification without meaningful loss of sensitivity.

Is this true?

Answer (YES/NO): NO